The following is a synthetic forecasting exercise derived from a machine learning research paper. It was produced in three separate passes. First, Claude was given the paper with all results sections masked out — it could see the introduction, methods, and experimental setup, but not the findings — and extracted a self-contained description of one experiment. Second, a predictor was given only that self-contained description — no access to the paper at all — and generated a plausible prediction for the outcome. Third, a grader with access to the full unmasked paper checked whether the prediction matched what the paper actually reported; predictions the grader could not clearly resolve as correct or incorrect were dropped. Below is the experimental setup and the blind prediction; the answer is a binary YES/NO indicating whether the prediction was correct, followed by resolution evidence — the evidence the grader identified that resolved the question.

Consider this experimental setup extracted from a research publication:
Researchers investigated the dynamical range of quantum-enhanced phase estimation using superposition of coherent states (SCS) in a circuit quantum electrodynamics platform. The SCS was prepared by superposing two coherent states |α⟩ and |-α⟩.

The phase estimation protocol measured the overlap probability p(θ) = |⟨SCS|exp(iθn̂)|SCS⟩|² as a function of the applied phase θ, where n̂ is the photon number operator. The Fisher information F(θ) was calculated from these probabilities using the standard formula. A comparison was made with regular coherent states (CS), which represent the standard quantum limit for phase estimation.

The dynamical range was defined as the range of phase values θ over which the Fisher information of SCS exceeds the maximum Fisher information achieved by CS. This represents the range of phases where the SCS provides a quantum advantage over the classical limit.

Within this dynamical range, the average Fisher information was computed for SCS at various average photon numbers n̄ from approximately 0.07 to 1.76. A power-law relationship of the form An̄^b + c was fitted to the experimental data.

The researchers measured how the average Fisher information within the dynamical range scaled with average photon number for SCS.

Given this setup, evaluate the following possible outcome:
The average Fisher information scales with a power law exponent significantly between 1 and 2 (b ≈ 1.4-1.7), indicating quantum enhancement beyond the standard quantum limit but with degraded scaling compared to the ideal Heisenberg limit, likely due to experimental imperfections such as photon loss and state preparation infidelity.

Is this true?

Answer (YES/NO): NO